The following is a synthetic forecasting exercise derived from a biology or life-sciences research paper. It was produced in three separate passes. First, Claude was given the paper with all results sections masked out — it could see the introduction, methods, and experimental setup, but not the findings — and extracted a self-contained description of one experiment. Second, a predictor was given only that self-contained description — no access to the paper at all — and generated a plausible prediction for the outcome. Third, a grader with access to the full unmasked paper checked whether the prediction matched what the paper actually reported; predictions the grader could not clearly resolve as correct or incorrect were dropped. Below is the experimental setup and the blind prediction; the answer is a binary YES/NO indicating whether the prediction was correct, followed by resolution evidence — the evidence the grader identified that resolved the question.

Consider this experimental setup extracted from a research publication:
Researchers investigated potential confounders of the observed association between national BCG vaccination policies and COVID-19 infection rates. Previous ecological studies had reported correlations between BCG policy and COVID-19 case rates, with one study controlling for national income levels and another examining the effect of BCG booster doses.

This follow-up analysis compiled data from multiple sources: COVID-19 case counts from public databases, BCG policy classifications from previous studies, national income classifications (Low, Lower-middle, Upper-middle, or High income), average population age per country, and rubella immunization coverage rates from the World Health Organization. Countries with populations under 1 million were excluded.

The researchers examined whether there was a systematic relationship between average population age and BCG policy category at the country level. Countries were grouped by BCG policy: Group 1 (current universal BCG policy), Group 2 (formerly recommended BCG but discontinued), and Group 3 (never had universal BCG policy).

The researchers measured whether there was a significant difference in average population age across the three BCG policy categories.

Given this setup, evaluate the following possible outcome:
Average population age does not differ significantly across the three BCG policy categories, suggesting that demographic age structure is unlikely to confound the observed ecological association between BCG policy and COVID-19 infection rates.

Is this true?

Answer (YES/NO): NO